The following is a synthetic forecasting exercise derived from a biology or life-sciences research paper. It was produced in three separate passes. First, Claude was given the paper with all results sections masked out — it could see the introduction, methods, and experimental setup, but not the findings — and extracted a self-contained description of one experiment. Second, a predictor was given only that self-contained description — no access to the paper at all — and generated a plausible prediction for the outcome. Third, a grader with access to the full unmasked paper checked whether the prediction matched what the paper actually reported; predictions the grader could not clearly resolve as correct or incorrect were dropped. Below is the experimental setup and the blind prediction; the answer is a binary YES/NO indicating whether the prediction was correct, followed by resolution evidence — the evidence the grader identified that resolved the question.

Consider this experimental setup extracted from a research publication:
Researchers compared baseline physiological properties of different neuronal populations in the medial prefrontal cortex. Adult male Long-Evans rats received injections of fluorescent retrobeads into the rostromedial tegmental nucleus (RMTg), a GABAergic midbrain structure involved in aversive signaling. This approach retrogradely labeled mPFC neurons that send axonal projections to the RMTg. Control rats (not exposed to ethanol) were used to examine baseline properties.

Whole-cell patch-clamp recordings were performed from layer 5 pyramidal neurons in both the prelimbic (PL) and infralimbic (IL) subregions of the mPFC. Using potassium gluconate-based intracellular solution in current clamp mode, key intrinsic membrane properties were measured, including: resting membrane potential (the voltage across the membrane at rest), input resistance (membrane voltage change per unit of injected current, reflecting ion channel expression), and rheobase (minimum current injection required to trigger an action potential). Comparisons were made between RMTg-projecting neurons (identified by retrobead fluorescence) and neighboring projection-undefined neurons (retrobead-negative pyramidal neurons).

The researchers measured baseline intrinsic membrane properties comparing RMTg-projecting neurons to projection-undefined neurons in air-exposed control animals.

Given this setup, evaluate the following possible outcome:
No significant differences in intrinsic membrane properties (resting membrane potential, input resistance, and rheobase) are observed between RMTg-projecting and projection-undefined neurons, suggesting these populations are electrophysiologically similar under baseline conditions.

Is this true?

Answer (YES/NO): NO